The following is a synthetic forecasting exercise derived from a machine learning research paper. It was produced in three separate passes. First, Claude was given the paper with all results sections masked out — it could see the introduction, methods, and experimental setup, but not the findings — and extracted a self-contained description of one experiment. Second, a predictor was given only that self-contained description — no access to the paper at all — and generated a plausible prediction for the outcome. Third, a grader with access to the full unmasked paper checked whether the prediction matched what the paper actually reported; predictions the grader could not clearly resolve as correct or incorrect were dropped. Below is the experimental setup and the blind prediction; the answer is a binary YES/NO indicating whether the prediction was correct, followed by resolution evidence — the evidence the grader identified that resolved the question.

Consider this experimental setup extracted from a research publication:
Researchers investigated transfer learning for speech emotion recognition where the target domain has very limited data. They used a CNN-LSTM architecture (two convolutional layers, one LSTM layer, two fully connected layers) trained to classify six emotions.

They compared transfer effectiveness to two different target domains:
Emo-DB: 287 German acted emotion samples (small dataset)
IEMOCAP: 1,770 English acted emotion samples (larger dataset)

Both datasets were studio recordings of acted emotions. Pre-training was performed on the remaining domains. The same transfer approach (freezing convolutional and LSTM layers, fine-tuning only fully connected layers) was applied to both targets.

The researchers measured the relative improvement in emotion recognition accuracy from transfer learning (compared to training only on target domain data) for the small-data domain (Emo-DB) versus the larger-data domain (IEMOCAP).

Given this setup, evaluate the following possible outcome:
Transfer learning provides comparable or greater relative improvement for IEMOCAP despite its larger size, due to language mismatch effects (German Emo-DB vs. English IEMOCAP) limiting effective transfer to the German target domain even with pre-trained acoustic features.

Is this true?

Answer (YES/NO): NO